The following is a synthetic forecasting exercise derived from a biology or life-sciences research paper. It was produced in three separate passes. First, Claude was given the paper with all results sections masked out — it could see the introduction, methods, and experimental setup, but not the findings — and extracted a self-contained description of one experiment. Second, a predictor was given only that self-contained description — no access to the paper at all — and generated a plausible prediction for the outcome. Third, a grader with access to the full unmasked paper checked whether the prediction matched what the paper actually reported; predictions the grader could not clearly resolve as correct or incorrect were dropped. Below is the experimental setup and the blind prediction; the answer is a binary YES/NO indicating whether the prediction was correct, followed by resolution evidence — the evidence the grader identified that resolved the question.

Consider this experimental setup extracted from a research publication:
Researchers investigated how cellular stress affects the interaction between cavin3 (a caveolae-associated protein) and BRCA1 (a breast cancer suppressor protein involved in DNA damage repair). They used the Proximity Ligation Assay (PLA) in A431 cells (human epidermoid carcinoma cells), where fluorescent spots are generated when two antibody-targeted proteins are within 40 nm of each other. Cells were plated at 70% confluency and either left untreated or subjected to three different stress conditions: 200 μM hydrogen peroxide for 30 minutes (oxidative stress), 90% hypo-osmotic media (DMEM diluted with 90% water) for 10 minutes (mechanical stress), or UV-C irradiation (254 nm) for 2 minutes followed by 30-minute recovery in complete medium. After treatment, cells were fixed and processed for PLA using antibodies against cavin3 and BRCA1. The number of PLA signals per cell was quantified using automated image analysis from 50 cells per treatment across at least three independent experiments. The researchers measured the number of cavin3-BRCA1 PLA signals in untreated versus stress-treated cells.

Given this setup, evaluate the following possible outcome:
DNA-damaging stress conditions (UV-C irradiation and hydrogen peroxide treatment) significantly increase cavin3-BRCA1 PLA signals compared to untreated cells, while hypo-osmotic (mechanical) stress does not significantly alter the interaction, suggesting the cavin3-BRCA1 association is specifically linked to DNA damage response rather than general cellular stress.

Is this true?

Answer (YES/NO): NO